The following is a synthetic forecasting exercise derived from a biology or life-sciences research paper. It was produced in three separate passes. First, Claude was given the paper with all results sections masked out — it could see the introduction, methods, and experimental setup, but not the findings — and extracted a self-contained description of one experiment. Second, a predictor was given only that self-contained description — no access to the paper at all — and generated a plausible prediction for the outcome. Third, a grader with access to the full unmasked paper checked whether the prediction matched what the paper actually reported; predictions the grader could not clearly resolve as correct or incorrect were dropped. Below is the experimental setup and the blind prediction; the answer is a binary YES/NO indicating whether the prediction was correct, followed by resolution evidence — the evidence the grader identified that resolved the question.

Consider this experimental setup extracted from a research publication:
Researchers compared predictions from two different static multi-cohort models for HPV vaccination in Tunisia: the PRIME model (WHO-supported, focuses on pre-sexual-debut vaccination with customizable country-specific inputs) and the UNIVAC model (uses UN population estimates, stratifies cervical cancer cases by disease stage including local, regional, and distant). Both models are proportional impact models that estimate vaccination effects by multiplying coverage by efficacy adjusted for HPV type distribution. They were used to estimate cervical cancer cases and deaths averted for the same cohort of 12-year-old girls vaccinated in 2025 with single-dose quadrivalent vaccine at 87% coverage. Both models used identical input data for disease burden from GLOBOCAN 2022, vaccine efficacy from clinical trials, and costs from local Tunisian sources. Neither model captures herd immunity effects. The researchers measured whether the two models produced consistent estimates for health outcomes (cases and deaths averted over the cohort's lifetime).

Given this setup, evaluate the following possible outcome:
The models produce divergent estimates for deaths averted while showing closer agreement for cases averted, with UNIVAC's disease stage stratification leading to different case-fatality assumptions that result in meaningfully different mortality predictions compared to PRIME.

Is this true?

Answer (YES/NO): NO